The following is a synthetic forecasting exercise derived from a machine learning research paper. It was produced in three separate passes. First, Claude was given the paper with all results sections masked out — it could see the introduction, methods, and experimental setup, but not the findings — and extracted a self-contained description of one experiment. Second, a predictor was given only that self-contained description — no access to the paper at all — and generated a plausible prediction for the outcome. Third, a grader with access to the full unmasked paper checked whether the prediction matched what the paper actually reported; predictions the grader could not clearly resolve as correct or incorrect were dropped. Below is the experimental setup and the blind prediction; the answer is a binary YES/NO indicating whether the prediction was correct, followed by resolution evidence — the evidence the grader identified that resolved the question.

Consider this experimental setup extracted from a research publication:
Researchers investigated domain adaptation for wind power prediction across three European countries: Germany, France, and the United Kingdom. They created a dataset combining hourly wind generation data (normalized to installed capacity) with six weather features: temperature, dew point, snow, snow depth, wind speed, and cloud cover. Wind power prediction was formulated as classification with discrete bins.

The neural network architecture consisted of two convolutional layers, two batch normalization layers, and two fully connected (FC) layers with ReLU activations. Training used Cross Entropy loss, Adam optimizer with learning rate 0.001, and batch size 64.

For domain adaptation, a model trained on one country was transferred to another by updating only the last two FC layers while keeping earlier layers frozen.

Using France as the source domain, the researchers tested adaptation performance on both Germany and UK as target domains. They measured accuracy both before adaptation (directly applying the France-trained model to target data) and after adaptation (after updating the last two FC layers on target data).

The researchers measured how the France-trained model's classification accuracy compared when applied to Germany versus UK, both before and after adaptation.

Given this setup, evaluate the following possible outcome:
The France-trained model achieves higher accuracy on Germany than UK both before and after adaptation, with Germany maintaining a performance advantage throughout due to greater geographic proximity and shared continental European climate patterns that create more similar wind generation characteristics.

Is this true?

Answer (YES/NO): YES